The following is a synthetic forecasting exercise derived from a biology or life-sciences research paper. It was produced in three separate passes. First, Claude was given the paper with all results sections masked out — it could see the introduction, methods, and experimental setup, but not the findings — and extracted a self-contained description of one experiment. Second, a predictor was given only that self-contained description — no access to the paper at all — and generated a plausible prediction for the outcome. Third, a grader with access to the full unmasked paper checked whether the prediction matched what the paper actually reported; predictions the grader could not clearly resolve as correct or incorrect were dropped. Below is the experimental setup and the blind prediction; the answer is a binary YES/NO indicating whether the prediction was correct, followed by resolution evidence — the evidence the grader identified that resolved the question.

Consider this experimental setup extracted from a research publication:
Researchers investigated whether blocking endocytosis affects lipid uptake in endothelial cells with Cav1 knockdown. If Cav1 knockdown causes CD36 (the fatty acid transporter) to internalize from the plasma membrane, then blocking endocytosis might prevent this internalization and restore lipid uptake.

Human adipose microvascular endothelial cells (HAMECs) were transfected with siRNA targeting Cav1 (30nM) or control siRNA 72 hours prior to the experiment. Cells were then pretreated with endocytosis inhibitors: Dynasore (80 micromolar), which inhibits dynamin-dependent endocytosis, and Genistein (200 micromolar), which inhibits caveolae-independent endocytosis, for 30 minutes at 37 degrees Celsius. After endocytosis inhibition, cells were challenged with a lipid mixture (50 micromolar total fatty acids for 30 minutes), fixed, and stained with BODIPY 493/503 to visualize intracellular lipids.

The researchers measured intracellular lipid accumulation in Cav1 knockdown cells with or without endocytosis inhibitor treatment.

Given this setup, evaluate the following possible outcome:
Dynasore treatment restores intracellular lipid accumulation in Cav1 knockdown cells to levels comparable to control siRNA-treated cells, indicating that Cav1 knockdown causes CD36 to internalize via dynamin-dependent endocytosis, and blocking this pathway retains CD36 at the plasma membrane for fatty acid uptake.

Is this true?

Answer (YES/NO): NO